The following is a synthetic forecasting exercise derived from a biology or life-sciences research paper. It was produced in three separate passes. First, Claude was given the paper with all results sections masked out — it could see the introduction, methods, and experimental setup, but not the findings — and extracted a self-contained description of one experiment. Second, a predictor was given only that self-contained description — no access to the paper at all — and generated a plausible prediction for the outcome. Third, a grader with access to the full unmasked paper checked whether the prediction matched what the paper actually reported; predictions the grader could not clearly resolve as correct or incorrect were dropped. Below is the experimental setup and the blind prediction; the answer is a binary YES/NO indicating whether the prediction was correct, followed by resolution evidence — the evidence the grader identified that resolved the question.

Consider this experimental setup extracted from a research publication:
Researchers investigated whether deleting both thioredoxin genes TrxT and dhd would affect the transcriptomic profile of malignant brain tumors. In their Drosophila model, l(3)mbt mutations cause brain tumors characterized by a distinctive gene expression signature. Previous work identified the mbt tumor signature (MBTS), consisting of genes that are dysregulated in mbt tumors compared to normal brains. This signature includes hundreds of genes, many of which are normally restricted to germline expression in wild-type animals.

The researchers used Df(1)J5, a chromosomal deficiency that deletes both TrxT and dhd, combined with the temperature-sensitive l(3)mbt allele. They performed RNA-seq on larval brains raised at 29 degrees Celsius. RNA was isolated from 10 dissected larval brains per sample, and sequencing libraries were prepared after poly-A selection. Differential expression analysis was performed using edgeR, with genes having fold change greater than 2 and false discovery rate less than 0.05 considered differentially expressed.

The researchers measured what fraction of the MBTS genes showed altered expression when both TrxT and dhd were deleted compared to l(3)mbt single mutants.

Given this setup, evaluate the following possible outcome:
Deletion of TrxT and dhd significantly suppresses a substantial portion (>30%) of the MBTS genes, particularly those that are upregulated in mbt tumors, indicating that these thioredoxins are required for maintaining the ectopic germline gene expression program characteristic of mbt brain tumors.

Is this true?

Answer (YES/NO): NO